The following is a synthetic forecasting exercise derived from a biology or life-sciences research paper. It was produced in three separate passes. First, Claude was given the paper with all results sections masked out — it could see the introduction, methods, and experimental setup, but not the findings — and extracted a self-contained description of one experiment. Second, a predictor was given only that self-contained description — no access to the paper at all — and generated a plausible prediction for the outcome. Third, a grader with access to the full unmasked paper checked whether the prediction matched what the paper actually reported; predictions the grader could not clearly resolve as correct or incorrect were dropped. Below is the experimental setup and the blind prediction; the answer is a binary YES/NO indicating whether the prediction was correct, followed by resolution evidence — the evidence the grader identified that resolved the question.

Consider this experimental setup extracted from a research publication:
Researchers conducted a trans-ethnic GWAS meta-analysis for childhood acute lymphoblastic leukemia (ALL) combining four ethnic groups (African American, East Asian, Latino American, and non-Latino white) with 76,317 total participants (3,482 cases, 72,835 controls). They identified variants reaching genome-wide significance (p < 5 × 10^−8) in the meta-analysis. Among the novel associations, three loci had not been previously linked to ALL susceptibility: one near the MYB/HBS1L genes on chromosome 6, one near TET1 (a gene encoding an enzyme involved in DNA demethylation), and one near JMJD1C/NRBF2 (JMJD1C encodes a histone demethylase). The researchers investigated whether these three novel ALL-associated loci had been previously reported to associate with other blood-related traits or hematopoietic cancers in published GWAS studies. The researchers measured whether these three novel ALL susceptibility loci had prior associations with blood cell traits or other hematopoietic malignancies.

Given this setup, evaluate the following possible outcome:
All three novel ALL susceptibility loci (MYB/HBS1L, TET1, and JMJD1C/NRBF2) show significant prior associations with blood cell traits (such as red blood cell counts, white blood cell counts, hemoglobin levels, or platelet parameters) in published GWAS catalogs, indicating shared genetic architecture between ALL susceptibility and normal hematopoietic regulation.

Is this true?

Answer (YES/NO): YES